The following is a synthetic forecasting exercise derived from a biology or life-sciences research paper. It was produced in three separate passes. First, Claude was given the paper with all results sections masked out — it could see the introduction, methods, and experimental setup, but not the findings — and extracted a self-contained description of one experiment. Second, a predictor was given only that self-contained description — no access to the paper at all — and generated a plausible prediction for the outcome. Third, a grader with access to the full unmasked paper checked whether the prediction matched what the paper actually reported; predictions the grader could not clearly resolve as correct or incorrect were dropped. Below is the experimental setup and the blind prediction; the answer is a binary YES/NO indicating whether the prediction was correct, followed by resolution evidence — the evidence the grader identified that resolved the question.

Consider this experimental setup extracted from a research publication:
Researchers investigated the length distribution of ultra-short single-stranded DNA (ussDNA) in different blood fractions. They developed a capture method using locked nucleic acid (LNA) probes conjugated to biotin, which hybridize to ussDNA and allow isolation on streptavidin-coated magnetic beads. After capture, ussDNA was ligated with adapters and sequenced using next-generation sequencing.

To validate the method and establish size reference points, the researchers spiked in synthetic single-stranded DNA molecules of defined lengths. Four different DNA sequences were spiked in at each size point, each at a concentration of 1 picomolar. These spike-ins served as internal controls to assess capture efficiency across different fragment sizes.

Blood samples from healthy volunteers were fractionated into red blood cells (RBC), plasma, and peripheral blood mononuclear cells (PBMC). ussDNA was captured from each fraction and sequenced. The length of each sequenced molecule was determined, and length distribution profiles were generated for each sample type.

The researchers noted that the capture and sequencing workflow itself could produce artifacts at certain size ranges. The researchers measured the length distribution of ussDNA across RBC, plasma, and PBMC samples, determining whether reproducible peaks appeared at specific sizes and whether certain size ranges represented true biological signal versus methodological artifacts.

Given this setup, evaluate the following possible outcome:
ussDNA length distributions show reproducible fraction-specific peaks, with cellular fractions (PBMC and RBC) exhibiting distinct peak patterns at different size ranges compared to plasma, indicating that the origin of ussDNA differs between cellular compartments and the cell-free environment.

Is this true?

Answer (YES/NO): NO